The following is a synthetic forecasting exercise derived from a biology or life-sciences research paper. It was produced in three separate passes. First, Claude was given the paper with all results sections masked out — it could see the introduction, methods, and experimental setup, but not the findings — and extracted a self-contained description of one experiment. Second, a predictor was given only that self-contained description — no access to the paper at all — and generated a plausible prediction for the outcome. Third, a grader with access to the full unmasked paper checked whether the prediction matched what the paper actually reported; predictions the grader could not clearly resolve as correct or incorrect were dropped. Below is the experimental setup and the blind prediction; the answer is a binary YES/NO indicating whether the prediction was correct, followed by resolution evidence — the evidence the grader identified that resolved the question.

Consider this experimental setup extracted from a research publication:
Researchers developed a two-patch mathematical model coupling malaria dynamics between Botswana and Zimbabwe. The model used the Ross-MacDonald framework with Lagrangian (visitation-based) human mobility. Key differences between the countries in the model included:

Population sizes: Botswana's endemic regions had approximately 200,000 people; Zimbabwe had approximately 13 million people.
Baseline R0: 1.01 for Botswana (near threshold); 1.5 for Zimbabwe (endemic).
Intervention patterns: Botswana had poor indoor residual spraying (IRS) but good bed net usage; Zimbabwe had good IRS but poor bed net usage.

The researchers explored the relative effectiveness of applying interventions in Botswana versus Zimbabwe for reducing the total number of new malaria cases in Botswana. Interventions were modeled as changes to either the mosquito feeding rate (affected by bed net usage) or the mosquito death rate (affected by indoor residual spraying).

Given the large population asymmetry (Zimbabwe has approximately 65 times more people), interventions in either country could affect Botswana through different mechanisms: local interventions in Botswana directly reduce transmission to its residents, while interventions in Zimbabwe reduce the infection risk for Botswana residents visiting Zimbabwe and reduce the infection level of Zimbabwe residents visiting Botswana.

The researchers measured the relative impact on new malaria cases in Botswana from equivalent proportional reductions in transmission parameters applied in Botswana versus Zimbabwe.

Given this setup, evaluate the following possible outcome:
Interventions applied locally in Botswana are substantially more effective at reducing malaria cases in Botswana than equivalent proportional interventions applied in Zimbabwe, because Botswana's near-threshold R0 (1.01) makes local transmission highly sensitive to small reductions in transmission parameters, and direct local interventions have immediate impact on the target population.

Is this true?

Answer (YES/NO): NO